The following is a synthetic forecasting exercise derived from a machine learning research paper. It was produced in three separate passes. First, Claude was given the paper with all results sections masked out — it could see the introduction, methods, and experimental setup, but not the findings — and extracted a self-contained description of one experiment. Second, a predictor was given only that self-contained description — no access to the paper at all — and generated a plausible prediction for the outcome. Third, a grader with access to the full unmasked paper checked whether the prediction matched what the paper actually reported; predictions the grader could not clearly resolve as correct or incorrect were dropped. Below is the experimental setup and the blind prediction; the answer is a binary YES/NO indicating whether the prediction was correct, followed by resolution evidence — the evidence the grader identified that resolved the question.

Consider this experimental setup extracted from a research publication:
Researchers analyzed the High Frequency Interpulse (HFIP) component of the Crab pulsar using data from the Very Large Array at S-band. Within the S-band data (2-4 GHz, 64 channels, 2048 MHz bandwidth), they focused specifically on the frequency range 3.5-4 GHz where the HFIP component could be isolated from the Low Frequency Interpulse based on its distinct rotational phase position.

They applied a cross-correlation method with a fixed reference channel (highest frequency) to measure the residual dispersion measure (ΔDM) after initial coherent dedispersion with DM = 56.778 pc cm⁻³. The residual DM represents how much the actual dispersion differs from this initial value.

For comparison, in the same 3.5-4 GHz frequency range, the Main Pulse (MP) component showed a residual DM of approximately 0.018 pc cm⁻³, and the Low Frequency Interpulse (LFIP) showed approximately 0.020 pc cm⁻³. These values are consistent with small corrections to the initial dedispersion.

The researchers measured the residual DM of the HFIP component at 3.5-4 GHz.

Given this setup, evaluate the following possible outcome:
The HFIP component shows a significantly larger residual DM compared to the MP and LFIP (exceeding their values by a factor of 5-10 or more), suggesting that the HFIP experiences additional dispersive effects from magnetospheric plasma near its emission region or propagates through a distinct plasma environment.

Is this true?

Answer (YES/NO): NO